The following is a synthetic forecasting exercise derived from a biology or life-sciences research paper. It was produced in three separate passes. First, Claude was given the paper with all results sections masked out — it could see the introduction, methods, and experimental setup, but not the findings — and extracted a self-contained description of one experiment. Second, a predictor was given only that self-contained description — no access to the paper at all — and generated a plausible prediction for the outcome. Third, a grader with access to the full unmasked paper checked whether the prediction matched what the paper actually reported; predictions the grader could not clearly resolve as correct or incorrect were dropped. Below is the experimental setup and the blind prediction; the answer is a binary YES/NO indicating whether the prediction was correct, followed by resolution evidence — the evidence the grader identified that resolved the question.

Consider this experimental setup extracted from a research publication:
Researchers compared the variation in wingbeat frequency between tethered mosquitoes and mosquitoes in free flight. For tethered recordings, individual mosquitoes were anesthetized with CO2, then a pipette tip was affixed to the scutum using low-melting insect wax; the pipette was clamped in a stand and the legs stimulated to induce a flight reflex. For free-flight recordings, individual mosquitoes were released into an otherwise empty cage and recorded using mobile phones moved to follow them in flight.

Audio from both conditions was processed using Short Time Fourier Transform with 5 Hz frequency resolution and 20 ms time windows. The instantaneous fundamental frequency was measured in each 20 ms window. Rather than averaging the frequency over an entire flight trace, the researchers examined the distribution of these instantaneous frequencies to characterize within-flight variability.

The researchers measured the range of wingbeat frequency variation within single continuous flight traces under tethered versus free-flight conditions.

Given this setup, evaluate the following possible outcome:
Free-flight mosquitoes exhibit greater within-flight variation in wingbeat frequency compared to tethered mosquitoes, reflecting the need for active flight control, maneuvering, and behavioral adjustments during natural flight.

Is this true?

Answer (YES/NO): NO